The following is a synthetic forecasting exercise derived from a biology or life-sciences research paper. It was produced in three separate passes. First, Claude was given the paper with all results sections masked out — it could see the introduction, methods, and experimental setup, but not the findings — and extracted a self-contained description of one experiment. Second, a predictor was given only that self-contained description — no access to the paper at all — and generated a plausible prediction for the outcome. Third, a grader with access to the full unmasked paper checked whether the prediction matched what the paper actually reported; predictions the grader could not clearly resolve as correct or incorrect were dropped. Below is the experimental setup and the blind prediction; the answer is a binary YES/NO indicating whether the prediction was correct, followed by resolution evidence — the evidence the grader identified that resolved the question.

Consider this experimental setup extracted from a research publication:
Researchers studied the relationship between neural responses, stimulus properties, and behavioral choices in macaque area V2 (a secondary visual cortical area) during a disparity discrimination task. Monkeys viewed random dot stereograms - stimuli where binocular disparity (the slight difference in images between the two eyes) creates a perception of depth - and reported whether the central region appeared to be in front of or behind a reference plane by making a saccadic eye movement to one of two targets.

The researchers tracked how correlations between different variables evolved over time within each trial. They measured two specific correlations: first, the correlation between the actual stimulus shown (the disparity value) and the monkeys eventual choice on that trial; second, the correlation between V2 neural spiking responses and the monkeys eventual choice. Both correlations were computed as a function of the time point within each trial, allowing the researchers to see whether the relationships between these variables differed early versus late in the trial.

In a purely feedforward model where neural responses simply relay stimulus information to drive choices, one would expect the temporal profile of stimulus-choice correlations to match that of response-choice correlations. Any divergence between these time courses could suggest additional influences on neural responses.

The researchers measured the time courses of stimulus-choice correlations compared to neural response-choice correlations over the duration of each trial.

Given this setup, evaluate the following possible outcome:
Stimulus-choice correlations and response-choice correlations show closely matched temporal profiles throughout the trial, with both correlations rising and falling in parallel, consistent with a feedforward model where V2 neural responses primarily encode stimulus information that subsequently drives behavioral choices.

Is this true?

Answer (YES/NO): NO